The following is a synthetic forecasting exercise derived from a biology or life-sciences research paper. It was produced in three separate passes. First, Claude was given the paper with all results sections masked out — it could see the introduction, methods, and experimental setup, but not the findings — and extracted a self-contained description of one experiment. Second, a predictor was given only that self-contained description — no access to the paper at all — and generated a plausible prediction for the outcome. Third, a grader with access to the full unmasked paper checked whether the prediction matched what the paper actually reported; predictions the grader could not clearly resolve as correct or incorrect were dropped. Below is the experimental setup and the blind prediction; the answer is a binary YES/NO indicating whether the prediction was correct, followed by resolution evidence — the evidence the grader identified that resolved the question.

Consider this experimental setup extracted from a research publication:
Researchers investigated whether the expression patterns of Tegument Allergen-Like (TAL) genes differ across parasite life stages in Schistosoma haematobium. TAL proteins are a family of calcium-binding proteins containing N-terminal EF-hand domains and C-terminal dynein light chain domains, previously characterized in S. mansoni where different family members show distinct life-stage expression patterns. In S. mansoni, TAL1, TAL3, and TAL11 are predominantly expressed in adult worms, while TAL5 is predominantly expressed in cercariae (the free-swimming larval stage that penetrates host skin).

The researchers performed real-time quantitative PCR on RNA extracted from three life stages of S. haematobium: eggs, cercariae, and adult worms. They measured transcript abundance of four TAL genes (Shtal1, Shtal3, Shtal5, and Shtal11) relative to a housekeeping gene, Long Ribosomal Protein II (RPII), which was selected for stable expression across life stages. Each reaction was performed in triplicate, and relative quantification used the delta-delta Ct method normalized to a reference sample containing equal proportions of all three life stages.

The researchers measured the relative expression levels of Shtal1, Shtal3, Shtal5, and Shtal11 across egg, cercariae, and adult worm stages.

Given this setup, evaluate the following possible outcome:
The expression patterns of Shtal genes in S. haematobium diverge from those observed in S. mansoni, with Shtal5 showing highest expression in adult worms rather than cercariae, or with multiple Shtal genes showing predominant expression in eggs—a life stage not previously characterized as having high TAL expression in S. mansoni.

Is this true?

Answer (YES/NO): NO